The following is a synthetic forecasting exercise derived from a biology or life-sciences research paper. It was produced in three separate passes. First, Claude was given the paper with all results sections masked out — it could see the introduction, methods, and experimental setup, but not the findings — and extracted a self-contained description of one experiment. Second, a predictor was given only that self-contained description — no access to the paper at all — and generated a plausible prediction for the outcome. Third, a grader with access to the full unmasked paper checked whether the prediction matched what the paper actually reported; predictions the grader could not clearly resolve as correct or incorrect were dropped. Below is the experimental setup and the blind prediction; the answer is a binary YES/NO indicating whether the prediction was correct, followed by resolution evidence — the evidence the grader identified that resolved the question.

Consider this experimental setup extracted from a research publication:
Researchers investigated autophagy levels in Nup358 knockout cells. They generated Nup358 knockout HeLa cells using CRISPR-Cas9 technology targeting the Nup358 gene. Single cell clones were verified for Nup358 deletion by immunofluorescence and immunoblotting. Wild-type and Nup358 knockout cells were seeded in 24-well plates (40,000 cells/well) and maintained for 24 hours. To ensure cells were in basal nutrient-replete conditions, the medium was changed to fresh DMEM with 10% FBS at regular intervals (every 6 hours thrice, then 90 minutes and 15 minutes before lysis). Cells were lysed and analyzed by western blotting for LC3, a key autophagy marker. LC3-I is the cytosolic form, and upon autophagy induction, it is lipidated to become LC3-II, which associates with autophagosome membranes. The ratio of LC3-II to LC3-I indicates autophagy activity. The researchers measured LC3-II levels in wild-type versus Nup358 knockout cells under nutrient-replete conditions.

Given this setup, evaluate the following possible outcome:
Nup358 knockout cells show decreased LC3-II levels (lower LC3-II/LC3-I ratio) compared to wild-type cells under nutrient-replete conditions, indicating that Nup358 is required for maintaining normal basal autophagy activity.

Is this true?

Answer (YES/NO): NO